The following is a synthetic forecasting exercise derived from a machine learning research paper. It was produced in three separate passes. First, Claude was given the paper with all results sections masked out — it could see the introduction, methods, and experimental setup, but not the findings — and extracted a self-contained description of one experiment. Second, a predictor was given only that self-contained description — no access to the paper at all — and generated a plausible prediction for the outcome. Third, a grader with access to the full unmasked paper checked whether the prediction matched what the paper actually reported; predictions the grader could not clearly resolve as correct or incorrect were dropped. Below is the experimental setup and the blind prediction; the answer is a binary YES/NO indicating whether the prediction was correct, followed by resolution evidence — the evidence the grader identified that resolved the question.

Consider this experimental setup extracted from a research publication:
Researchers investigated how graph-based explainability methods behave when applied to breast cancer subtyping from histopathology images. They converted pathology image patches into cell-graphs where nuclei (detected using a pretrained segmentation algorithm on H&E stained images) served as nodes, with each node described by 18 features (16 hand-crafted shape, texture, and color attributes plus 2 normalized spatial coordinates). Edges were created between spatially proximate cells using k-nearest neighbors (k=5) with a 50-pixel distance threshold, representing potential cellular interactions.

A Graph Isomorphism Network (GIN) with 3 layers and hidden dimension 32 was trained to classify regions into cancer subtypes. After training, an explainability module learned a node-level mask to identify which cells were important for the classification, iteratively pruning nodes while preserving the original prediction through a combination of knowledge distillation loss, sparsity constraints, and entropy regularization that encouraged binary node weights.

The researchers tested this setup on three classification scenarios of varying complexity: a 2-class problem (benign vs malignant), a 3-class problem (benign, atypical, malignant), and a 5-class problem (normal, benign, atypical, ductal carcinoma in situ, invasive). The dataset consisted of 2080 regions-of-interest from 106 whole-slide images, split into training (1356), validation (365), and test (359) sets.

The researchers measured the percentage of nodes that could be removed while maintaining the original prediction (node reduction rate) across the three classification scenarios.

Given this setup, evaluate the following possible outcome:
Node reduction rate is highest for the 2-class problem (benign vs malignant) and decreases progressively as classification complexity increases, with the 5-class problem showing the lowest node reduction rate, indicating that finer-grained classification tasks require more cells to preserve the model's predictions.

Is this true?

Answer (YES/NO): YES